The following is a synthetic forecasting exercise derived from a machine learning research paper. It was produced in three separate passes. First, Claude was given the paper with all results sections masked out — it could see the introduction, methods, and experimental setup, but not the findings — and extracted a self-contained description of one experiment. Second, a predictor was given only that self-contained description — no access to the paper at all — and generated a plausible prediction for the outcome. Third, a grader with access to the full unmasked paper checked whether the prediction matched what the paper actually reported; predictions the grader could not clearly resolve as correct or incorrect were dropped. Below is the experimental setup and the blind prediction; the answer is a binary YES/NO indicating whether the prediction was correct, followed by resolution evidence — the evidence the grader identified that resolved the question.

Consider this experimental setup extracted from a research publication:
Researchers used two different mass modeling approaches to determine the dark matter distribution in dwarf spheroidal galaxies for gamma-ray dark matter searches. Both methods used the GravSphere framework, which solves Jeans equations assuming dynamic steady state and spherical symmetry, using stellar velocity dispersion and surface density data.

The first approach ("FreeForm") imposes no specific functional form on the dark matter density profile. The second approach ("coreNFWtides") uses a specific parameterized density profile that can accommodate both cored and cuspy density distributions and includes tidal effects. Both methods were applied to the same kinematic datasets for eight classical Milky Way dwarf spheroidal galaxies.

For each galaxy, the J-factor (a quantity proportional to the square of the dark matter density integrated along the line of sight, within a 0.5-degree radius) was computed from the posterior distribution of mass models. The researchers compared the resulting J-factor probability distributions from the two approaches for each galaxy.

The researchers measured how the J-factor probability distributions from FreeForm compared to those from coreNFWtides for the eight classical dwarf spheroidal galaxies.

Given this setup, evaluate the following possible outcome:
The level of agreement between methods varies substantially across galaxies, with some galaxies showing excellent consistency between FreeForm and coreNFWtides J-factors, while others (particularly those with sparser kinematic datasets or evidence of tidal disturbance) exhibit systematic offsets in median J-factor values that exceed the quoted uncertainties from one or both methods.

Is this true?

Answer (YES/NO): NO